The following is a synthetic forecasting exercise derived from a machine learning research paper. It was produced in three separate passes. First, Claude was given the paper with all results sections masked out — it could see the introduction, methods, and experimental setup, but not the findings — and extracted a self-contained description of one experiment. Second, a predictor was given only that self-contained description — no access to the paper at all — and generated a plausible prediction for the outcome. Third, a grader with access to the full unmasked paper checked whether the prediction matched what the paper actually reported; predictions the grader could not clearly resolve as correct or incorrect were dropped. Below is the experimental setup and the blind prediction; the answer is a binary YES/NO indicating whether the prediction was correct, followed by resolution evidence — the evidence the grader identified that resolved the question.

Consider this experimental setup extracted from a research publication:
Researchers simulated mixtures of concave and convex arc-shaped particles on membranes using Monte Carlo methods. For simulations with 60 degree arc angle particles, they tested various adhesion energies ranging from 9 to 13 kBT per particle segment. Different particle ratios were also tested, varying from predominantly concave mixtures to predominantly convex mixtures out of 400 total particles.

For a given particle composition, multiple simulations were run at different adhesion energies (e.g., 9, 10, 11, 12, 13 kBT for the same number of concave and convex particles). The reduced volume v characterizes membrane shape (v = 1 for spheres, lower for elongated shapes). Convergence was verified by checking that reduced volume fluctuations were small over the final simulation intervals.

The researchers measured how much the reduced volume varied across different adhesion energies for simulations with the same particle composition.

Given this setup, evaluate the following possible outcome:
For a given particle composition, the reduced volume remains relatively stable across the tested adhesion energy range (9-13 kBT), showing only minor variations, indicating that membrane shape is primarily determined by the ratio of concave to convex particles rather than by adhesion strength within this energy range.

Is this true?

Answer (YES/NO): NO